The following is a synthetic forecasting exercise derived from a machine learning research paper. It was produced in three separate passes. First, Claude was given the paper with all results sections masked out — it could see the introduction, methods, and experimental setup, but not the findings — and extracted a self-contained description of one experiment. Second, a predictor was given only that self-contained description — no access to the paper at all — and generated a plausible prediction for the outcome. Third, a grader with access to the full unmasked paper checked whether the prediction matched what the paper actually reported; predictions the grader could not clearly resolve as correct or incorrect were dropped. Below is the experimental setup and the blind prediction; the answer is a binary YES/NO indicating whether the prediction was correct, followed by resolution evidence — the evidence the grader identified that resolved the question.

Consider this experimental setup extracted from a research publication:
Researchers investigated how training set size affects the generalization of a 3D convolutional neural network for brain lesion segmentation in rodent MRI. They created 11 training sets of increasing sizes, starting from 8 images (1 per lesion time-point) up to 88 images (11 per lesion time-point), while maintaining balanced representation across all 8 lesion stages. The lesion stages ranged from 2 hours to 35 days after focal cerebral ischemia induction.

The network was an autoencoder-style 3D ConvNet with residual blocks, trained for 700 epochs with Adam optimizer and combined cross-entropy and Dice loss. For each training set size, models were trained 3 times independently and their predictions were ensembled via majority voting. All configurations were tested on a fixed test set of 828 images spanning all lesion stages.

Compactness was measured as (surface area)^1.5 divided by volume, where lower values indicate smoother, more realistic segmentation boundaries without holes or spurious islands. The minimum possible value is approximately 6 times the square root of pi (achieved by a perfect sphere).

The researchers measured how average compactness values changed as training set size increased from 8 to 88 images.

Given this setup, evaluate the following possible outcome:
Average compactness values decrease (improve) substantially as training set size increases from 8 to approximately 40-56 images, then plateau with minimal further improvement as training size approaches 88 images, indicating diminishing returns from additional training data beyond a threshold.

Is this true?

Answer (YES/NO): NO